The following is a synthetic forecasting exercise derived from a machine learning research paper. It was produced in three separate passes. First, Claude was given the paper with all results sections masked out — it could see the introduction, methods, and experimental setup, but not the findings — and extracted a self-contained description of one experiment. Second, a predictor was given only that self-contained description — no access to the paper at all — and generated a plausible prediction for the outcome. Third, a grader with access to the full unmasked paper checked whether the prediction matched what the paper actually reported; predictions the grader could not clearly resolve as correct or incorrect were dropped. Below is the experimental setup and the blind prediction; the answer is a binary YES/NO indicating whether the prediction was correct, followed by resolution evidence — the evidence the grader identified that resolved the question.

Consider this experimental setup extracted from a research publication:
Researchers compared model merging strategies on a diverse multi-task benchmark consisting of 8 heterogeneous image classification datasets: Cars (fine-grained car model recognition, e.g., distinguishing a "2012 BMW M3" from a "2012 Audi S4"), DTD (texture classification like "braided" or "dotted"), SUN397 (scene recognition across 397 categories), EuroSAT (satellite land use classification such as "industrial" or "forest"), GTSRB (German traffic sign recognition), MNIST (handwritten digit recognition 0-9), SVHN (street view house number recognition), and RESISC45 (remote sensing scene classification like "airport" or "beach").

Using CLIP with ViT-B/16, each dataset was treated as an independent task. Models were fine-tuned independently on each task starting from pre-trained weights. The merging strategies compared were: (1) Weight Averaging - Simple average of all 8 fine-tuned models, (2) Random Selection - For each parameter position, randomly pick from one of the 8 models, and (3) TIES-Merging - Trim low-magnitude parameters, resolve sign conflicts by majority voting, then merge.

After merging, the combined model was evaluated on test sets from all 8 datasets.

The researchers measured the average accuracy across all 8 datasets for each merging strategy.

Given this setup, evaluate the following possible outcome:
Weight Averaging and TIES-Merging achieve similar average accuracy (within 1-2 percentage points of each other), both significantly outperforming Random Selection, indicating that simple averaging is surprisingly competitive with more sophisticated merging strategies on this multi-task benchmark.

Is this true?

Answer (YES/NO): NO